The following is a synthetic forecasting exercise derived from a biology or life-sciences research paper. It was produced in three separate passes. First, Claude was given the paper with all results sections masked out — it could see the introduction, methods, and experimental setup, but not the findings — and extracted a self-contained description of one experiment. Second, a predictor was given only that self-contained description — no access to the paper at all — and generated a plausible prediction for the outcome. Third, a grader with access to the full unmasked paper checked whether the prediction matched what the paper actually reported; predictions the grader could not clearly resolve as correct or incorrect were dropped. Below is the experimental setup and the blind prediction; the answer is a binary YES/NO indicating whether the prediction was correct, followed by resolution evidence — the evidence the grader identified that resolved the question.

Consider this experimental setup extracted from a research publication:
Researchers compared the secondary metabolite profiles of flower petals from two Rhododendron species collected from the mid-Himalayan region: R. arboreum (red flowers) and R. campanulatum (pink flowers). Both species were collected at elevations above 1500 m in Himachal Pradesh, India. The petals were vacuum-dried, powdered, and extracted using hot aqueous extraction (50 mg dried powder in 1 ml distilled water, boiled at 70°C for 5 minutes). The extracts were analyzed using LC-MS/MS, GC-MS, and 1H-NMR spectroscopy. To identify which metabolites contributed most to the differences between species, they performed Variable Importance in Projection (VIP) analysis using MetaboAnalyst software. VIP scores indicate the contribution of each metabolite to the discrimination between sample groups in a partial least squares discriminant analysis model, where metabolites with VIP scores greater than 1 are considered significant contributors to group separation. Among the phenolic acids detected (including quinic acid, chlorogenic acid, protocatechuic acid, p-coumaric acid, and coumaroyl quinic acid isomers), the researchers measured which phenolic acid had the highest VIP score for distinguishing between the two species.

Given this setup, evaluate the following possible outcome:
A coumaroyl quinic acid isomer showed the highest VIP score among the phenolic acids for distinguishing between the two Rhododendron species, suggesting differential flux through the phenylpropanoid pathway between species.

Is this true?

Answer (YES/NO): NO